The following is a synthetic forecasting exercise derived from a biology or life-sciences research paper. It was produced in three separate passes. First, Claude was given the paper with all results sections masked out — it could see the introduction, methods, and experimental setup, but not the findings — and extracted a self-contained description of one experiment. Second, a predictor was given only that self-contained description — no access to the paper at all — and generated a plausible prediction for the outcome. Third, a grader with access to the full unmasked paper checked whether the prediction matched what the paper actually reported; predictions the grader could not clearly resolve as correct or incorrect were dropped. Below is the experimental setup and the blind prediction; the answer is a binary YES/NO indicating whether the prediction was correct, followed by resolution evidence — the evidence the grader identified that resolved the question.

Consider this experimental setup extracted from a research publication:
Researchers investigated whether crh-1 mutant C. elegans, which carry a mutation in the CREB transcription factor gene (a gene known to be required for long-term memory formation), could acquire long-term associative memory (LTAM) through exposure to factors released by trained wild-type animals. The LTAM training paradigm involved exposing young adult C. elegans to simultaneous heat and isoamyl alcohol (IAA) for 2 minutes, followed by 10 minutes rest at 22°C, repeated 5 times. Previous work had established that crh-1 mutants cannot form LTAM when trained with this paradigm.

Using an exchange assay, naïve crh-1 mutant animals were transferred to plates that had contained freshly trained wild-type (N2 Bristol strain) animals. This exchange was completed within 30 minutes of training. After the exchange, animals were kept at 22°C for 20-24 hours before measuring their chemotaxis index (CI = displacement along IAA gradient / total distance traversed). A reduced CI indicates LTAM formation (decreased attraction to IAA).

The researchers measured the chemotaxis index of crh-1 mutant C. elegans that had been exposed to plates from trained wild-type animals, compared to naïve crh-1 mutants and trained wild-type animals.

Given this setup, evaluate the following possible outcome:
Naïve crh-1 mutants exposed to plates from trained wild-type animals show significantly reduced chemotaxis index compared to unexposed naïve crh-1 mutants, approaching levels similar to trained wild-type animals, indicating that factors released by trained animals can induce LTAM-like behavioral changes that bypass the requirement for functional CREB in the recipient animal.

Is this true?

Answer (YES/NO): YES